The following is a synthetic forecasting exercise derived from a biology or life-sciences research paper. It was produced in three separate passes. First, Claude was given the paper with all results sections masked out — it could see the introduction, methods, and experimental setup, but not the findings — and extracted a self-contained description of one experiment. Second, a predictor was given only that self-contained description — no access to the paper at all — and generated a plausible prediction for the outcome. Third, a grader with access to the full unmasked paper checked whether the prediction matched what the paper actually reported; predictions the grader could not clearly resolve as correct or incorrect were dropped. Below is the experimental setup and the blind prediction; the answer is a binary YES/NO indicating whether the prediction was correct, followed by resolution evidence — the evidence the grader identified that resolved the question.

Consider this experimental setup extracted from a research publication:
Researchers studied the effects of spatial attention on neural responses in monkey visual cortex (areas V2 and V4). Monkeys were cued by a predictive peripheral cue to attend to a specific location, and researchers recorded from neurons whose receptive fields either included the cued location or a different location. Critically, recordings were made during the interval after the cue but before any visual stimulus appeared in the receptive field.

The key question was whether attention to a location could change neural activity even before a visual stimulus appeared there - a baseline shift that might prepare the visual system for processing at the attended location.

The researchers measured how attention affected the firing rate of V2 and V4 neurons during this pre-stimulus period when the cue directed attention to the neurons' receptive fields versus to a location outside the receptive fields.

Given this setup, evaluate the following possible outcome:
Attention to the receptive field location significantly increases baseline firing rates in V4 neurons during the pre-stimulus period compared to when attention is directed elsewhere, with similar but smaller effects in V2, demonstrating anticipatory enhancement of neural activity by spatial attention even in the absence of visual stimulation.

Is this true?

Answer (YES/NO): NO